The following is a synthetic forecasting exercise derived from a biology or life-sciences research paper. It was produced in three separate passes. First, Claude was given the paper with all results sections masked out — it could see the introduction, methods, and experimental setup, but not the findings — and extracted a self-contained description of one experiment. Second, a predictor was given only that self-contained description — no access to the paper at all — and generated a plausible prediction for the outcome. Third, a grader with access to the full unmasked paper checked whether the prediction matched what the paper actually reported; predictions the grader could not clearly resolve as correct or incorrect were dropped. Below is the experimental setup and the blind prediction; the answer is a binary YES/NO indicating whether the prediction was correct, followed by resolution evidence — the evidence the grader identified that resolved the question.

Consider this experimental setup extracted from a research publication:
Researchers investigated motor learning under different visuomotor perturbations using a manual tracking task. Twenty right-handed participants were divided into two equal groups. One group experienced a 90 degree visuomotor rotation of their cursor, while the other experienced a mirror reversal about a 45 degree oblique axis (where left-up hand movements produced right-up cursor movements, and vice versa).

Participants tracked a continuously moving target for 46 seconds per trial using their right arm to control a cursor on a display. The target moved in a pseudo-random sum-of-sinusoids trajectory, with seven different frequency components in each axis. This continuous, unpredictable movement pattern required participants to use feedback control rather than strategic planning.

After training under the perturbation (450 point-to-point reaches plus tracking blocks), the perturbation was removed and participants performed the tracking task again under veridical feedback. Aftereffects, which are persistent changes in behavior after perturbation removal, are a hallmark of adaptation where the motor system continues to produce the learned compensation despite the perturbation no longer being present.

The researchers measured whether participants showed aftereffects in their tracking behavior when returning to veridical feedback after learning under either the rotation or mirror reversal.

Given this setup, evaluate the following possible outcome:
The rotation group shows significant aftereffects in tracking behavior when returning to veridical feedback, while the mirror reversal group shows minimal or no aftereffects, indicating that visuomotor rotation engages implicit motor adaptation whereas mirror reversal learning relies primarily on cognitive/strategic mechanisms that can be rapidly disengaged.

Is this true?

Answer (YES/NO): YES